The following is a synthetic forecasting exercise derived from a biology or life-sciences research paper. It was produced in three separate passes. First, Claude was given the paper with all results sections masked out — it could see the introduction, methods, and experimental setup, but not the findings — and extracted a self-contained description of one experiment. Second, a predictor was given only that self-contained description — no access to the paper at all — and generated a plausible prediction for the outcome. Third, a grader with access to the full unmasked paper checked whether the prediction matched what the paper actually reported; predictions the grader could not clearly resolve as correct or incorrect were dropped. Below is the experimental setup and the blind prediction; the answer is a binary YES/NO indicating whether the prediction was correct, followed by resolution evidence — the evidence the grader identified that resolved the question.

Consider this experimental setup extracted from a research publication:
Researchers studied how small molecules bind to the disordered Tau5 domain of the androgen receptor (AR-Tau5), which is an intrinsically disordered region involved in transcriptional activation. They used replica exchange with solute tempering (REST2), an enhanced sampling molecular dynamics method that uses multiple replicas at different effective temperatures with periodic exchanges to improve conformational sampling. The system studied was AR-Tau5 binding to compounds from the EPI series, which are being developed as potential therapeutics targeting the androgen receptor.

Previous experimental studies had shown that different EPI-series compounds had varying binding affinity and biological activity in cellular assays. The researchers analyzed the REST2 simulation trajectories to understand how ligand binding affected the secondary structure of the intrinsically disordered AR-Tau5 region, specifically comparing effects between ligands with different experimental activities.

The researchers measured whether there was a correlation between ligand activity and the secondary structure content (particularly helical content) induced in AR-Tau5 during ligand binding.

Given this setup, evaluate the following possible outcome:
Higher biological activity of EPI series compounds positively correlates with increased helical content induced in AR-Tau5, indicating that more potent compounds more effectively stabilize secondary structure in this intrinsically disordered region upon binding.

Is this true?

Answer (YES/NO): YES